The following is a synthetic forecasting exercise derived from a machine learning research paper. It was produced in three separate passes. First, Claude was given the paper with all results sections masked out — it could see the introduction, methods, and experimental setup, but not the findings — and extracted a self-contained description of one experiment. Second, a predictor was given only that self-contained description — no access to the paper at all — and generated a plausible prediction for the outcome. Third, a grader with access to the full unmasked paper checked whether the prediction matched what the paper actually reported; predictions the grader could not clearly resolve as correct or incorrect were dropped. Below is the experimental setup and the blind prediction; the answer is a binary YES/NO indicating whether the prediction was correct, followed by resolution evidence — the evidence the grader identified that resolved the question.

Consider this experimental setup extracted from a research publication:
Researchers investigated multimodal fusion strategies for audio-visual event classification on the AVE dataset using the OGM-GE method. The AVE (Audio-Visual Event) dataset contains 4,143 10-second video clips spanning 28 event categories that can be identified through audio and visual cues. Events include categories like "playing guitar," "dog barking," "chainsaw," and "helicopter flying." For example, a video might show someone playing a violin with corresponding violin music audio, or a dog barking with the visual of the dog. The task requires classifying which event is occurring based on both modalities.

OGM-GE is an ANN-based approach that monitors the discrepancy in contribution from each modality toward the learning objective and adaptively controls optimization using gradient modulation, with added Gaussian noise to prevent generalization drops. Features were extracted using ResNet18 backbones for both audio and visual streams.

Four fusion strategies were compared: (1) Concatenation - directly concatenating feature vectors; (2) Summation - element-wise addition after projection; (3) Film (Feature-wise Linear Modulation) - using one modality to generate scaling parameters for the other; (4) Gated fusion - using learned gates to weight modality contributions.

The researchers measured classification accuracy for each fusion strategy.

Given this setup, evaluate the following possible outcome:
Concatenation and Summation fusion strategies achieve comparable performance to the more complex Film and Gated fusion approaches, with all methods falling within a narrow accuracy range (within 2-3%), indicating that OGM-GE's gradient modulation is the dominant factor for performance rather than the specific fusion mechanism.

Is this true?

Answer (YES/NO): NO